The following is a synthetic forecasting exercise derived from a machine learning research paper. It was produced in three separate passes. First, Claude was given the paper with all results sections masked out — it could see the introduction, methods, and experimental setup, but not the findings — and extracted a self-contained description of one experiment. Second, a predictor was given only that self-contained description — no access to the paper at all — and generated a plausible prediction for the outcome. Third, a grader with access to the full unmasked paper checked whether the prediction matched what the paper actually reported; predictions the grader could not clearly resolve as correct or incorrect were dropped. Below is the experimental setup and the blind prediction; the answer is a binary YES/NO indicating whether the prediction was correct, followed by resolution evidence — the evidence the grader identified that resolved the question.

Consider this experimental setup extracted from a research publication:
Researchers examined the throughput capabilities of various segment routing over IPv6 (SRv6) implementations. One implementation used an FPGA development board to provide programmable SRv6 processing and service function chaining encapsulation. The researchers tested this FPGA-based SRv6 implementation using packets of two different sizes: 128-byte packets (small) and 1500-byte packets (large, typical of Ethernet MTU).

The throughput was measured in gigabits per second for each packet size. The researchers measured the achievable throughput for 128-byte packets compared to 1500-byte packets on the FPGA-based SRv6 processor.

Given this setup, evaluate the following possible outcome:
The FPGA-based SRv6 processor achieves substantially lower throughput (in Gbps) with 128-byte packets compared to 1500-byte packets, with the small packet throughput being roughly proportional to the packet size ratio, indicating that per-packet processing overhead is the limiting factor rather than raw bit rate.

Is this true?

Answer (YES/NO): NO